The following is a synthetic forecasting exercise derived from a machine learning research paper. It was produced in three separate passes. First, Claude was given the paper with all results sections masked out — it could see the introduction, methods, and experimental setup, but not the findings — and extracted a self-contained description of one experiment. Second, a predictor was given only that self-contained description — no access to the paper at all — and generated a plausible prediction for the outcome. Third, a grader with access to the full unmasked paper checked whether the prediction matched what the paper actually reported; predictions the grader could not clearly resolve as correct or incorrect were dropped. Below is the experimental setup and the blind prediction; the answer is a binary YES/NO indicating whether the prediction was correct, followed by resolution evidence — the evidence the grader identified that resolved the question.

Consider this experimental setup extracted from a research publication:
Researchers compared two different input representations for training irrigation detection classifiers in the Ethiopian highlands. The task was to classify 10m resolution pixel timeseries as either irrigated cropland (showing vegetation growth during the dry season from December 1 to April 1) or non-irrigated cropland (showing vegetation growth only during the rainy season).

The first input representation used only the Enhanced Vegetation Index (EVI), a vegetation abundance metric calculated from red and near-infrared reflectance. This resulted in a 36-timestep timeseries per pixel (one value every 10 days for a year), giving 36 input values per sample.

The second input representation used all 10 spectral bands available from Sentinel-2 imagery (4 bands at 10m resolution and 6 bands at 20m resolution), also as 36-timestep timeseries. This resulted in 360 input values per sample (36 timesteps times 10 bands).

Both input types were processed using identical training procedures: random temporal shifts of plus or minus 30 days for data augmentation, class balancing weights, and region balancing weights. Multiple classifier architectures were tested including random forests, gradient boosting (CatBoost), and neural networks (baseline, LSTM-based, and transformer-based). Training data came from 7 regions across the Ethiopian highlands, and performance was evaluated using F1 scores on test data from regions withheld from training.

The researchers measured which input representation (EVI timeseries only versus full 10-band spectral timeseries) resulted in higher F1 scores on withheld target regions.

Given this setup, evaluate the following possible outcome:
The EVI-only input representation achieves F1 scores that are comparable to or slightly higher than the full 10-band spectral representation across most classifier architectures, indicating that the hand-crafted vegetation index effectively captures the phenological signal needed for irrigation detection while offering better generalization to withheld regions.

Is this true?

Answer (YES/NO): NO